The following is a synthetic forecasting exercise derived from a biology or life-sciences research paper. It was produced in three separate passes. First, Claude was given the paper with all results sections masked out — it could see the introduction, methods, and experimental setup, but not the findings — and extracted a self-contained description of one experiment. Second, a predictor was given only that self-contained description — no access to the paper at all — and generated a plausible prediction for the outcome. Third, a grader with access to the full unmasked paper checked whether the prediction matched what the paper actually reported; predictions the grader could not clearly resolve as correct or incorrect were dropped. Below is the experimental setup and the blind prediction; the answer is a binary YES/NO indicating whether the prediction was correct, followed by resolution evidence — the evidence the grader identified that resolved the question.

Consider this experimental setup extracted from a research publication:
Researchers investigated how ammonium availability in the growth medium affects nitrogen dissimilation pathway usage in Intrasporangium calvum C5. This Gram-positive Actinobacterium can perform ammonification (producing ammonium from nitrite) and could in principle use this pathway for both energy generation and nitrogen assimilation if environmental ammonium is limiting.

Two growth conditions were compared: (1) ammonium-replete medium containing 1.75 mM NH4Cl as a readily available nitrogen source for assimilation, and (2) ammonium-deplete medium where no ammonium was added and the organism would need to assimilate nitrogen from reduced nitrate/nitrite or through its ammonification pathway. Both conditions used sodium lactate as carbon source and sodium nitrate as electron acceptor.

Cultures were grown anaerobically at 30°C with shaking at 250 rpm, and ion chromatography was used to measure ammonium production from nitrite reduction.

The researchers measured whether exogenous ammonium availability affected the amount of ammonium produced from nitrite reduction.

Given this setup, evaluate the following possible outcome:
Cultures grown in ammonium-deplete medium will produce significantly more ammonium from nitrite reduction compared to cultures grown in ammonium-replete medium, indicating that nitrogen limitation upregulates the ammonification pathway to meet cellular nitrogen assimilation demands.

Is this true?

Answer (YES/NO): NO